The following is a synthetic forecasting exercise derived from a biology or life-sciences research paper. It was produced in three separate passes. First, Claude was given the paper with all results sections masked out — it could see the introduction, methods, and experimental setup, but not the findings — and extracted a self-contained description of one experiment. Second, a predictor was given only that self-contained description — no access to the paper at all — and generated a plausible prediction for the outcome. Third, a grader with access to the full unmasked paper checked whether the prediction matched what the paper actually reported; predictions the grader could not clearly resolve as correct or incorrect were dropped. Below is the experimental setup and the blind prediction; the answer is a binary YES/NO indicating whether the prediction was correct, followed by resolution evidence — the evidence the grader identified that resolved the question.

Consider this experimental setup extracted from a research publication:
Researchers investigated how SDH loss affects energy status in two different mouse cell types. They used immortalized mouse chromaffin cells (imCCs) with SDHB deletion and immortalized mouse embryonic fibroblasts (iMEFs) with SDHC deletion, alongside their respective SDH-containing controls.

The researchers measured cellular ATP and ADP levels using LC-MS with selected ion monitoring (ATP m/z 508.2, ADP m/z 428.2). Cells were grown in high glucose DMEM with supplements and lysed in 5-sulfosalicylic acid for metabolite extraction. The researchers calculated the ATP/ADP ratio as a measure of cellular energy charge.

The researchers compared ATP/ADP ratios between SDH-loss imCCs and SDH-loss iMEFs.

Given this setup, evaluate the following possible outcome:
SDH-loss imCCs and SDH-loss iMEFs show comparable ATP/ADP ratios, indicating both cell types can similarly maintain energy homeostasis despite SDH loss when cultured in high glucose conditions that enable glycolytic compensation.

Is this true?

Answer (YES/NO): NO